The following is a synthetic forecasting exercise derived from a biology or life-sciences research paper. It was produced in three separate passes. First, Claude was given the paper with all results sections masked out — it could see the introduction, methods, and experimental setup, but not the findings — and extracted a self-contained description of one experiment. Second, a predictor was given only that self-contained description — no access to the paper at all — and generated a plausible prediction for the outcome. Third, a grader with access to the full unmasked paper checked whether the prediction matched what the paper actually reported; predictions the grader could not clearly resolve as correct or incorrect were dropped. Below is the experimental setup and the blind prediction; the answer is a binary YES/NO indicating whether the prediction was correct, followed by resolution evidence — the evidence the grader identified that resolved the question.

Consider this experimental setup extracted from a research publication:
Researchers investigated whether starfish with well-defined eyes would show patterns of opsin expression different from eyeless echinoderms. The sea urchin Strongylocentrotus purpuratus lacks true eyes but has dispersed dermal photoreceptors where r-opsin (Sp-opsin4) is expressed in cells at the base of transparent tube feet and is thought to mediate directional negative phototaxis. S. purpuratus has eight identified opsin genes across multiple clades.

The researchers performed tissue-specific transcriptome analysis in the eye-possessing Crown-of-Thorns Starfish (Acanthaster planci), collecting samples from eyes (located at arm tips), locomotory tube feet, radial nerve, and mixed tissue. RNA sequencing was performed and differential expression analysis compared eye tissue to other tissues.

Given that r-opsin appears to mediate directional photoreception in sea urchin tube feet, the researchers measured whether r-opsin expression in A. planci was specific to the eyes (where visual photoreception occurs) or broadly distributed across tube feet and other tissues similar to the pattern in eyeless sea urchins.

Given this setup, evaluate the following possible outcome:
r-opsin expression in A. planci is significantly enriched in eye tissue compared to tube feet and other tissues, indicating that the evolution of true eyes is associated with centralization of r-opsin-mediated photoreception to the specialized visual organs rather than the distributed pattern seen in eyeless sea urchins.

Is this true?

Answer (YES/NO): YES